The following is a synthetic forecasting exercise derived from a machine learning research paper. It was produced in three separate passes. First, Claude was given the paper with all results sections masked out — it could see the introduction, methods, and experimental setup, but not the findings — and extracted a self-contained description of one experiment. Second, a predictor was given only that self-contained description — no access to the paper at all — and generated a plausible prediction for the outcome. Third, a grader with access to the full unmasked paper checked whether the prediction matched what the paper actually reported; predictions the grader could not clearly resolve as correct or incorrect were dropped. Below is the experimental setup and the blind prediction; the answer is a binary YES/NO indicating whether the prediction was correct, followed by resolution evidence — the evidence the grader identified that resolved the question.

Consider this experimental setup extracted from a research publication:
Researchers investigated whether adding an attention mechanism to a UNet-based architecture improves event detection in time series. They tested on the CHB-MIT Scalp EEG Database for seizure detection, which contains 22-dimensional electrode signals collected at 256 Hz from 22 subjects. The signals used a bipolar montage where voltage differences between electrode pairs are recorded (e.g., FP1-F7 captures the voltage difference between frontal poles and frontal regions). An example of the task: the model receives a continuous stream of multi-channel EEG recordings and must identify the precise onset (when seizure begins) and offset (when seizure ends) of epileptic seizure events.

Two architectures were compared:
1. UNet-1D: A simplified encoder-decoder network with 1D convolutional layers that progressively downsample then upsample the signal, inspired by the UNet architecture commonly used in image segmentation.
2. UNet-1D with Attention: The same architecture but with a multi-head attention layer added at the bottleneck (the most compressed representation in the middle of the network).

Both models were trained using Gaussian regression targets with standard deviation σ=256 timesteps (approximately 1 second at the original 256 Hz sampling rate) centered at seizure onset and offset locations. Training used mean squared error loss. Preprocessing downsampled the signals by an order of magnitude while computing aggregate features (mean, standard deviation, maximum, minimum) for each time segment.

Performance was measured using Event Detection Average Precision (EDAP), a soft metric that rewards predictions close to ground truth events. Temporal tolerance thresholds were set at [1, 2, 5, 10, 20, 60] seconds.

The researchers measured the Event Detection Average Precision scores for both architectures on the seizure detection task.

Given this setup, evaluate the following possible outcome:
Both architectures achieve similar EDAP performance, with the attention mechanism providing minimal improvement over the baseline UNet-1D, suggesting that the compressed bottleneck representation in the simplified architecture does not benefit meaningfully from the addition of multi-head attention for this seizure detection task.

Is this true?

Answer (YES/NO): NO